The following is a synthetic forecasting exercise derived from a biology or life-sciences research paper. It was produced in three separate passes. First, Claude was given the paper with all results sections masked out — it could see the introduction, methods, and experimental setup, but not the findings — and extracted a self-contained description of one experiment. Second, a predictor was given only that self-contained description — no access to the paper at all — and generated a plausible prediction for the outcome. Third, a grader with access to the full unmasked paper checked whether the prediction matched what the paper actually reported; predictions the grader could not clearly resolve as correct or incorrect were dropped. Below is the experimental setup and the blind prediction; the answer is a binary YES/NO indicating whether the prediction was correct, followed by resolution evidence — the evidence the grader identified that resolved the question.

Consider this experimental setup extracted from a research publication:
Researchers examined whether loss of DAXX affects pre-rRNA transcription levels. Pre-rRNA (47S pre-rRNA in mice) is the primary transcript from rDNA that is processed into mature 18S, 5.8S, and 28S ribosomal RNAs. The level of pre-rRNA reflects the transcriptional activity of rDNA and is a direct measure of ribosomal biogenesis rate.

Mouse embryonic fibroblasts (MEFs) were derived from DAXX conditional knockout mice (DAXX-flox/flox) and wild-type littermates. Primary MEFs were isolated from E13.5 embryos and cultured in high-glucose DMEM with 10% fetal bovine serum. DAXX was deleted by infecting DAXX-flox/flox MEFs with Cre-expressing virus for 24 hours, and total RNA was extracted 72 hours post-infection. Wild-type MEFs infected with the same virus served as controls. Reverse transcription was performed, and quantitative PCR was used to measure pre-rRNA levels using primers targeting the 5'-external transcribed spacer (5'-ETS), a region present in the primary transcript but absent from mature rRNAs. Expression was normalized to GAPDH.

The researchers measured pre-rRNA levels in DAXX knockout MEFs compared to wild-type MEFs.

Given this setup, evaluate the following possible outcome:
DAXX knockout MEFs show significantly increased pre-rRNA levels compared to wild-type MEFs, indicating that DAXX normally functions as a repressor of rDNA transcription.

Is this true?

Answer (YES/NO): NO